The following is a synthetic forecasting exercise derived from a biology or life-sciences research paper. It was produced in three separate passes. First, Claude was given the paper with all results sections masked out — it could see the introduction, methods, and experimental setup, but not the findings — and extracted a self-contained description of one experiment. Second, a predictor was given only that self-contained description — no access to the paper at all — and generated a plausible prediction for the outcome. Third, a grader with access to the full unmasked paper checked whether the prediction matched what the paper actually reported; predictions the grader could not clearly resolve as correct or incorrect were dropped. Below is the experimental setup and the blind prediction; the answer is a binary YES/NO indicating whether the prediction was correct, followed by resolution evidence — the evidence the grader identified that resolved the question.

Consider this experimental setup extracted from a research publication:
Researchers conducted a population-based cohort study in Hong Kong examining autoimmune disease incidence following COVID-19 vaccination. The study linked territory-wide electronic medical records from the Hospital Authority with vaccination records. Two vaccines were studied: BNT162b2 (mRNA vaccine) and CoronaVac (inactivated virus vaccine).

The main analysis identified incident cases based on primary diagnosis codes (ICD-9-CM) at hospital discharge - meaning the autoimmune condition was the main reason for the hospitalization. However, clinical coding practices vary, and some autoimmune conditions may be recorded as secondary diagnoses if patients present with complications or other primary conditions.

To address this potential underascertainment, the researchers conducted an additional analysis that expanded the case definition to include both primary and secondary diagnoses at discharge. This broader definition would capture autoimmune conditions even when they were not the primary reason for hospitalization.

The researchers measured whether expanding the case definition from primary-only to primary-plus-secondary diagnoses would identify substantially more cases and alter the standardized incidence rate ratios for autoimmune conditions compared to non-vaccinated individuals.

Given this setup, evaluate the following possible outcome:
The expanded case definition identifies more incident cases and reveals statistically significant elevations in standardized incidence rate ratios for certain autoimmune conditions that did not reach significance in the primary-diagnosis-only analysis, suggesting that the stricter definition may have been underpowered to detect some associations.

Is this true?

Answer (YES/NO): NO